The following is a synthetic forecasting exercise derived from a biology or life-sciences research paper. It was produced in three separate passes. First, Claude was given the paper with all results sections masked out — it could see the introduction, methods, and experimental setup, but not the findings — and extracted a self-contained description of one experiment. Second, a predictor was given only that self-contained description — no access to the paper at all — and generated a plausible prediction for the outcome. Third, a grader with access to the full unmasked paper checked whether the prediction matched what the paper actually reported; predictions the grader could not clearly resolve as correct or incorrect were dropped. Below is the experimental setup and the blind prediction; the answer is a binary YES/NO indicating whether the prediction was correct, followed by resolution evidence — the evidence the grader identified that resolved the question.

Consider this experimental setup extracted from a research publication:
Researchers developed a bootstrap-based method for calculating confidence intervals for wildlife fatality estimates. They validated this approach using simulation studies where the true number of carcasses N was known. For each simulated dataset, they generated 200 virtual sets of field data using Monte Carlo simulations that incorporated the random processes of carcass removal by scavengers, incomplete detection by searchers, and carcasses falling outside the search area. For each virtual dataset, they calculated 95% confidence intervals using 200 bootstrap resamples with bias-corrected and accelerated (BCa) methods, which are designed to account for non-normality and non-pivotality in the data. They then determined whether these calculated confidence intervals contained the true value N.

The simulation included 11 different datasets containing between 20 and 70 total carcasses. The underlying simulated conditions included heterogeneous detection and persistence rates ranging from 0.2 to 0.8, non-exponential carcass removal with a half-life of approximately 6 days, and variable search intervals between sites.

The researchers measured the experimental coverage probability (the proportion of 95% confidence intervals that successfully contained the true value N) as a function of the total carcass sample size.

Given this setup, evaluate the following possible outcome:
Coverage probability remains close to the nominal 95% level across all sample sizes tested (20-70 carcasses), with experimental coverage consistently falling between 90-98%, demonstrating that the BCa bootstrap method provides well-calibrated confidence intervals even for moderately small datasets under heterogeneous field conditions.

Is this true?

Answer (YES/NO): NO